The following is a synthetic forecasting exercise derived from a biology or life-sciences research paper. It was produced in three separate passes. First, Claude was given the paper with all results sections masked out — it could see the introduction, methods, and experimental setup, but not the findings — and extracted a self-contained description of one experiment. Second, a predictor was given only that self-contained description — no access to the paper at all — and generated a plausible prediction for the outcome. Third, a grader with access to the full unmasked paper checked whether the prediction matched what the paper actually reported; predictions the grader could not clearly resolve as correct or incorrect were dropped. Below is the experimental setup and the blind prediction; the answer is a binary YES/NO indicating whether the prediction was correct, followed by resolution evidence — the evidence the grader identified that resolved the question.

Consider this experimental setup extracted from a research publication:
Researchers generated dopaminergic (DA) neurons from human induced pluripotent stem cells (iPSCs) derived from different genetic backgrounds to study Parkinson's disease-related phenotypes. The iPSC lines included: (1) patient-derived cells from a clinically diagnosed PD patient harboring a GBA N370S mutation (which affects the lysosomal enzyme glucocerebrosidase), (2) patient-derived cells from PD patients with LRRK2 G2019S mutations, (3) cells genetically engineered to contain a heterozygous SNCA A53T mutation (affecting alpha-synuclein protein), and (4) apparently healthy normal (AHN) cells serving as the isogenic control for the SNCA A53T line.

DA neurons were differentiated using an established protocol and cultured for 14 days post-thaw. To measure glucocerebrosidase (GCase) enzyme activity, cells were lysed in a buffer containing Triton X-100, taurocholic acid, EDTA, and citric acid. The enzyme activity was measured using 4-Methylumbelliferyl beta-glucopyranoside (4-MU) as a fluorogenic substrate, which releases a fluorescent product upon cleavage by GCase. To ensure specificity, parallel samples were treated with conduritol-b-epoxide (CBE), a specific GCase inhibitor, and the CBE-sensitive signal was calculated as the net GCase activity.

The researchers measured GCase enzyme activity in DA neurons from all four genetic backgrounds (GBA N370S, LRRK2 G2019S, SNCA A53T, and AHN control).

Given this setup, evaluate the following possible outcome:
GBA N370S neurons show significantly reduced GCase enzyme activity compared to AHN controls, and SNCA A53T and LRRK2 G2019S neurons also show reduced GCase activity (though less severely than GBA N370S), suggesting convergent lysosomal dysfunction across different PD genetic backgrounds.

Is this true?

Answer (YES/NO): YES